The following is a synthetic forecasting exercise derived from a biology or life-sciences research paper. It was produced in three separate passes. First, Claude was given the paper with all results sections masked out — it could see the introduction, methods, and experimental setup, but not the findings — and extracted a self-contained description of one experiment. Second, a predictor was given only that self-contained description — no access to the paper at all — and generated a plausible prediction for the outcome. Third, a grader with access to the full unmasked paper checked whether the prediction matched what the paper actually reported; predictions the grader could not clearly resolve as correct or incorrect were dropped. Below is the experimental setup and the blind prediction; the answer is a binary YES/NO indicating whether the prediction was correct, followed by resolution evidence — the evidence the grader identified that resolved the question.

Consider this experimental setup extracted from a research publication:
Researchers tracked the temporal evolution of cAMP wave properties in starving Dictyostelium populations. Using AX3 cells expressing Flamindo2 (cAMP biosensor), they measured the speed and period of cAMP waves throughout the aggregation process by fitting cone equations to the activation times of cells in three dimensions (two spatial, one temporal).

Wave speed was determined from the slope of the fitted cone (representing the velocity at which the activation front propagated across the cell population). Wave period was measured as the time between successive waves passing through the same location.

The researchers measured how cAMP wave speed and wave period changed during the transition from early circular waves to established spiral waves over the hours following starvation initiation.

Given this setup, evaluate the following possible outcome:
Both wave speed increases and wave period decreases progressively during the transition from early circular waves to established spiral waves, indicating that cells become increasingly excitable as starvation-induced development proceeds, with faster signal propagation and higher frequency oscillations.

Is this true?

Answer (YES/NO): NO